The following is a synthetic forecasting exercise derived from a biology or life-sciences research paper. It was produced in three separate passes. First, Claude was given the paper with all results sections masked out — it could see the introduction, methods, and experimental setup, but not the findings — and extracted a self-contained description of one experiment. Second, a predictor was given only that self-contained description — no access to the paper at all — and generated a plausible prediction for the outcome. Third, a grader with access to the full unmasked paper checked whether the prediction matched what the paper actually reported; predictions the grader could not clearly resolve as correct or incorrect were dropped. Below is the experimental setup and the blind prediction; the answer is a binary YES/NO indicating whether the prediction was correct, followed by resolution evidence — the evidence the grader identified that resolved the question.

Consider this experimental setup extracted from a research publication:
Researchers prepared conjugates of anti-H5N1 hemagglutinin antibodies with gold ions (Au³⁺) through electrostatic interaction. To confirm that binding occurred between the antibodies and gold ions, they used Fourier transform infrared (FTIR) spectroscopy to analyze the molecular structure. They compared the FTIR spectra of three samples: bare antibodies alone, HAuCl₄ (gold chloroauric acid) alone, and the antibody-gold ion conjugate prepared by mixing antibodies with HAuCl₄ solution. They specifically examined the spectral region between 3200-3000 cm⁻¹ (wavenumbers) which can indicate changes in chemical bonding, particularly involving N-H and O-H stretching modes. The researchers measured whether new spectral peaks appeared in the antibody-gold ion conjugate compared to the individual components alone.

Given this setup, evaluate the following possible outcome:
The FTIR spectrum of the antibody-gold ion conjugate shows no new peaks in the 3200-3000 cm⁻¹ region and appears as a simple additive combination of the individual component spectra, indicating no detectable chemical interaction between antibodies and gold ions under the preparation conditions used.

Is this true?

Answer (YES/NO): NO